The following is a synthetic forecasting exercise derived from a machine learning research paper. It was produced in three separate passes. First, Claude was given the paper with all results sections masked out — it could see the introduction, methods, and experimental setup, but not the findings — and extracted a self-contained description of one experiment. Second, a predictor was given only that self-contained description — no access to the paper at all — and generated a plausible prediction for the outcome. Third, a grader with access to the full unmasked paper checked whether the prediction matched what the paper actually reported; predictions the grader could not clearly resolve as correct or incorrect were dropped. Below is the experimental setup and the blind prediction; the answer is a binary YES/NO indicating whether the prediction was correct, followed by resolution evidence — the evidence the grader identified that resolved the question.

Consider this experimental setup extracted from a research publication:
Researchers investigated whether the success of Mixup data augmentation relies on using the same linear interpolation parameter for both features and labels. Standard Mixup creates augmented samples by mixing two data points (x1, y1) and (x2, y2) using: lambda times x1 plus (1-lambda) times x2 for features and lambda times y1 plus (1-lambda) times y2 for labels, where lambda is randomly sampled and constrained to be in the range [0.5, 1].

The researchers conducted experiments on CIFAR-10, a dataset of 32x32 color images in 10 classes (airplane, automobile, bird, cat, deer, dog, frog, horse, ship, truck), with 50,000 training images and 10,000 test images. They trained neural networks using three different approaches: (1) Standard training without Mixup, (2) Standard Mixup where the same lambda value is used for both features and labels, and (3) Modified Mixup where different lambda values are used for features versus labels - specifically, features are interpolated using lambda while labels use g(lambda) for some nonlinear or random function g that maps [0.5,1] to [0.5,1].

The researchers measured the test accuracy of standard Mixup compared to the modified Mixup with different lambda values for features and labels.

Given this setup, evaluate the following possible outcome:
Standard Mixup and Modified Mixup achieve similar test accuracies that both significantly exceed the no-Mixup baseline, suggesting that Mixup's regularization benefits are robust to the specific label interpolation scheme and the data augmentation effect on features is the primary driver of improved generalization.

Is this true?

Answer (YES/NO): YES